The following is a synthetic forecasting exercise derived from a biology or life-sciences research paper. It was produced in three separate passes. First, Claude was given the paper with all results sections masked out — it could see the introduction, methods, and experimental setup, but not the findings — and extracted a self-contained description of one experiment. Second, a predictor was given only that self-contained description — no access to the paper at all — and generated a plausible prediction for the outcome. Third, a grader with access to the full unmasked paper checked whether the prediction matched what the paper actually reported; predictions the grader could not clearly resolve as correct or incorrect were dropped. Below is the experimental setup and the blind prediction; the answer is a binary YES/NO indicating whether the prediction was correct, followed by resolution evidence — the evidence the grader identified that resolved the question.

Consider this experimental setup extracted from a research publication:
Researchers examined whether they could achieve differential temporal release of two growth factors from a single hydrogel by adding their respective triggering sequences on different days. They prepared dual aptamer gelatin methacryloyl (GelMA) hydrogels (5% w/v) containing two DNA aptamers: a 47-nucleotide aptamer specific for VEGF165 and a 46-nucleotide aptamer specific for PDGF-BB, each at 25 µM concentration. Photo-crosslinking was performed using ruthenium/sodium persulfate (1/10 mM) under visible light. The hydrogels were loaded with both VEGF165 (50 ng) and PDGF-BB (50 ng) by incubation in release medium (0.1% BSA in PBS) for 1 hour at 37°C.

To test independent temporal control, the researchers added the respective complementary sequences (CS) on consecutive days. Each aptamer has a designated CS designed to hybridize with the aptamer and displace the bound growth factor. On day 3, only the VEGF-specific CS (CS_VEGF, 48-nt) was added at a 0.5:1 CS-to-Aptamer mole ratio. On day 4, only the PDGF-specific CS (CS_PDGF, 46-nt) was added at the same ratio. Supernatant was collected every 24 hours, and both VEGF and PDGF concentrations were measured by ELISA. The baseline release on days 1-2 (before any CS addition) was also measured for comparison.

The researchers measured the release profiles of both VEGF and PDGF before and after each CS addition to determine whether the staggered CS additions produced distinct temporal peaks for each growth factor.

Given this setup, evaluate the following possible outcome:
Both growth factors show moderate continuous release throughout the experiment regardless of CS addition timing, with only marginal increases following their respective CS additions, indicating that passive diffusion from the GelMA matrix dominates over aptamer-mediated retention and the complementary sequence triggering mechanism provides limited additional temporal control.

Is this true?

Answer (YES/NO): NO